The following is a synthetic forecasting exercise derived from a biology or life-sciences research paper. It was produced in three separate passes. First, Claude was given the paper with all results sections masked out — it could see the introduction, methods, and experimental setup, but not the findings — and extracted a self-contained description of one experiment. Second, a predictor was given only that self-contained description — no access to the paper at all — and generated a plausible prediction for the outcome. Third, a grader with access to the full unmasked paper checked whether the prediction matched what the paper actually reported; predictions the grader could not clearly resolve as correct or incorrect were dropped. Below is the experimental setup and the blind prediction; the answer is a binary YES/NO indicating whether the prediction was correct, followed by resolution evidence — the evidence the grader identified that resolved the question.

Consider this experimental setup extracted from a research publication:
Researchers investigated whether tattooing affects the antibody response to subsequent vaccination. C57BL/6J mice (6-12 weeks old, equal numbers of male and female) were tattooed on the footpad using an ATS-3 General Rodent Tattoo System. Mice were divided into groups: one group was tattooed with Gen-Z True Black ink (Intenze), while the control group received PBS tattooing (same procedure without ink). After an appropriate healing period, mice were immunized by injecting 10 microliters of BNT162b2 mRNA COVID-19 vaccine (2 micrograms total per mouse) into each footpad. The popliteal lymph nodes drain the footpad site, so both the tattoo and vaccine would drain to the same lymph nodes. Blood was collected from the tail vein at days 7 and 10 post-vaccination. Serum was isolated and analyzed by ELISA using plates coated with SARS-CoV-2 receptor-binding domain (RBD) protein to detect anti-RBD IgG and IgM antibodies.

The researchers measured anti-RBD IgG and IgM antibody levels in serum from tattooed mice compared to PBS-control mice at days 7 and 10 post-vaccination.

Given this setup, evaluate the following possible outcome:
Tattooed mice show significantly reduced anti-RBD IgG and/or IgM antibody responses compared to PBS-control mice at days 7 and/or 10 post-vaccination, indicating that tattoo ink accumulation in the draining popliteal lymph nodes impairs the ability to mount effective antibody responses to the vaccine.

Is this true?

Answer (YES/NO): YES